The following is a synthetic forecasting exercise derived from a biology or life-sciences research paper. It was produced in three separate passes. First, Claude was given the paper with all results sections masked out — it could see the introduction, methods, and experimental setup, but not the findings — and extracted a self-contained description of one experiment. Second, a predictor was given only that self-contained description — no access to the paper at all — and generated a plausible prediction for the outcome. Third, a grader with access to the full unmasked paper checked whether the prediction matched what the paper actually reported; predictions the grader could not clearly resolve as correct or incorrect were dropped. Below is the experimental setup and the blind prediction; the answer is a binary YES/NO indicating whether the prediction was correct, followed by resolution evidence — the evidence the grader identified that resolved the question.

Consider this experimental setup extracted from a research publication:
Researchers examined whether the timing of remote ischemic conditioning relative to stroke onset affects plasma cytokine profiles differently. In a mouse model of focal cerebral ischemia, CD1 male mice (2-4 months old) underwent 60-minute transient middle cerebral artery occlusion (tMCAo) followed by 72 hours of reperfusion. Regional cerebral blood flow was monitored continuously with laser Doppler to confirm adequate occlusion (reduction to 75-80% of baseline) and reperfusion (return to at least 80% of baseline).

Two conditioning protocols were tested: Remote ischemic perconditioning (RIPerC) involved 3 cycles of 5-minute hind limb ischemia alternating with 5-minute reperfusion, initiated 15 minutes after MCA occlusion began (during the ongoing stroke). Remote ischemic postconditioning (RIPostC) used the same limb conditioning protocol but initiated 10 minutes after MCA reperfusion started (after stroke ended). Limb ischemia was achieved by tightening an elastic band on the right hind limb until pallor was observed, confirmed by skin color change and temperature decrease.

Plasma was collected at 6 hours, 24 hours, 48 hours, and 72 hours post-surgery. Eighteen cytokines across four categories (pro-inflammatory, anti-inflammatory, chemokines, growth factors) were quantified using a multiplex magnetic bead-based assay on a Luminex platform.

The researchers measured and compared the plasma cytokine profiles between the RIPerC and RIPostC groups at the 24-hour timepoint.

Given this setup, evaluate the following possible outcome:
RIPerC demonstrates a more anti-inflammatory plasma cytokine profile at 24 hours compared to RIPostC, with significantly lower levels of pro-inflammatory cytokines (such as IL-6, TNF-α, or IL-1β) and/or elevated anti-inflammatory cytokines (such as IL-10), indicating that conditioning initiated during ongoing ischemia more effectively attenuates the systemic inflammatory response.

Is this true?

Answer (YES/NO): NO